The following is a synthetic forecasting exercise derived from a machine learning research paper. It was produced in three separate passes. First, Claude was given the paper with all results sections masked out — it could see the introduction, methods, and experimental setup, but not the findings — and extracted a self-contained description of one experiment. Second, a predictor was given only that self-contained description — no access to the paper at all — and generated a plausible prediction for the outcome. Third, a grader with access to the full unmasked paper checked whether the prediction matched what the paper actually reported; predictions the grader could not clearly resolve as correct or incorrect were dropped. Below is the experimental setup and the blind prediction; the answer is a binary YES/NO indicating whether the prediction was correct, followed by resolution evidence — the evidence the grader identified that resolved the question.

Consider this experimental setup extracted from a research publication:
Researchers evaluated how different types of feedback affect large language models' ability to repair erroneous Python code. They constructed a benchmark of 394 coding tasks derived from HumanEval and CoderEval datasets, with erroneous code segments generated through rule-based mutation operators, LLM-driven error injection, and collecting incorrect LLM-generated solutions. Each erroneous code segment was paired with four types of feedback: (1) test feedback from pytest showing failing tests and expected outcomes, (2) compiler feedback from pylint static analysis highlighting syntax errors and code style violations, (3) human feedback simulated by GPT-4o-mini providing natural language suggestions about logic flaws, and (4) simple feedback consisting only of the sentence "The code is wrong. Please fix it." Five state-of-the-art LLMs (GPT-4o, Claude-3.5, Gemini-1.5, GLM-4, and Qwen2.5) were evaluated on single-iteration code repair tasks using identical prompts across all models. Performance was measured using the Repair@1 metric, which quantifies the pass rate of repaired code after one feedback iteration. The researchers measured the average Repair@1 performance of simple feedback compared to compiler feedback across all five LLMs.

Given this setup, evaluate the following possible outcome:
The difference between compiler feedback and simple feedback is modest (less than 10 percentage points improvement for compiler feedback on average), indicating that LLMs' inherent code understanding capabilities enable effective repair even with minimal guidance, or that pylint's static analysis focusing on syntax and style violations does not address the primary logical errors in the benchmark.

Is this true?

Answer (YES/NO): NO